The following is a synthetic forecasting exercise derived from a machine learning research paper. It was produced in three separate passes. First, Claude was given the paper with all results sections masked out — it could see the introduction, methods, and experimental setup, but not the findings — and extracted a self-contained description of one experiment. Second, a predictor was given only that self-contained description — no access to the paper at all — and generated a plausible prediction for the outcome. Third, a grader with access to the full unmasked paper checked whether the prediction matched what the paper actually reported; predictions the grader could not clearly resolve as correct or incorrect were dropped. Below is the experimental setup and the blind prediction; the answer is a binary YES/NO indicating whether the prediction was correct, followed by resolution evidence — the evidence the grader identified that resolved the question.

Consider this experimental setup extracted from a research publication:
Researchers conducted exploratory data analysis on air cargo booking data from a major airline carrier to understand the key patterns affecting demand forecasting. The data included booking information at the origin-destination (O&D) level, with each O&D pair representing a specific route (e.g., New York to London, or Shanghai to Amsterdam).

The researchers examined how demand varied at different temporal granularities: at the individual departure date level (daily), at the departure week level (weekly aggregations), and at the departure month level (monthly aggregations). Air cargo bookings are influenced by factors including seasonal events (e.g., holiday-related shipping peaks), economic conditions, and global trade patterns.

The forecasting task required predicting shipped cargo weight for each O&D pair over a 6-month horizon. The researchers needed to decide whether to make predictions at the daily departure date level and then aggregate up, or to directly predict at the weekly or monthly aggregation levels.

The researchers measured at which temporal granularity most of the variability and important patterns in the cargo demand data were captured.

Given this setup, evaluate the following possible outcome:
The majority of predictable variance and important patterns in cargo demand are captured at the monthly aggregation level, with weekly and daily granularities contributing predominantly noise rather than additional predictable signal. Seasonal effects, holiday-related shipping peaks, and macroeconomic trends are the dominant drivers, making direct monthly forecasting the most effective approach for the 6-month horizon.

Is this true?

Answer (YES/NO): NO